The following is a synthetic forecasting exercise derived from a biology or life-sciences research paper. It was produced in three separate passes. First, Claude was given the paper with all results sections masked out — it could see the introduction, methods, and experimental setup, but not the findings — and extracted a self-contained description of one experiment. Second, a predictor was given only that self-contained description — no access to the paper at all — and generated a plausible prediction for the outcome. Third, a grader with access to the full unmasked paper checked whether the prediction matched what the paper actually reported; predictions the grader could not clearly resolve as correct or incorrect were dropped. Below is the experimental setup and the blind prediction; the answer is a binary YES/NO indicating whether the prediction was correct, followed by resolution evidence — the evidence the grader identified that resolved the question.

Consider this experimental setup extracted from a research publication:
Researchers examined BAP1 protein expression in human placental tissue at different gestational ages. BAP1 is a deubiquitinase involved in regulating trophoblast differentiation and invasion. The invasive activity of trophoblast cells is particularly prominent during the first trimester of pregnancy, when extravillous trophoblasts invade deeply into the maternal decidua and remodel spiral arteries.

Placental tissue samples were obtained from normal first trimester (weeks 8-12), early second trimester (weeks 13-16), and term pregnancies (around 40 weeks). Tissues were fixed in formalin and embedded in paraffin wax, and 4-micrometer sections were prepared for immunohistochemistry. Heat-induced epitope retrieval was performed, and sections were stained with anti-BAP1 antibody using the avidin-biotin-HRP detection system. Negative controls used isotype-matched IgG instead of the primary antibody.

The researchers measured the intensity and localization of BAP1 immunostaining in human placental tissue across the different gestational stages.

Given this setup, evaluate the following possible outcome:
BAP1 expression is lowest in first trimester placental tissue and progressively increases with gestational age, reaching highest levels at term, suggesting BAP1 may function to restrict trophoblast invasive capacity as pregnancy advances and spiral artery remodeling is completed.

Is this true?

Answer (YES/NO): YES